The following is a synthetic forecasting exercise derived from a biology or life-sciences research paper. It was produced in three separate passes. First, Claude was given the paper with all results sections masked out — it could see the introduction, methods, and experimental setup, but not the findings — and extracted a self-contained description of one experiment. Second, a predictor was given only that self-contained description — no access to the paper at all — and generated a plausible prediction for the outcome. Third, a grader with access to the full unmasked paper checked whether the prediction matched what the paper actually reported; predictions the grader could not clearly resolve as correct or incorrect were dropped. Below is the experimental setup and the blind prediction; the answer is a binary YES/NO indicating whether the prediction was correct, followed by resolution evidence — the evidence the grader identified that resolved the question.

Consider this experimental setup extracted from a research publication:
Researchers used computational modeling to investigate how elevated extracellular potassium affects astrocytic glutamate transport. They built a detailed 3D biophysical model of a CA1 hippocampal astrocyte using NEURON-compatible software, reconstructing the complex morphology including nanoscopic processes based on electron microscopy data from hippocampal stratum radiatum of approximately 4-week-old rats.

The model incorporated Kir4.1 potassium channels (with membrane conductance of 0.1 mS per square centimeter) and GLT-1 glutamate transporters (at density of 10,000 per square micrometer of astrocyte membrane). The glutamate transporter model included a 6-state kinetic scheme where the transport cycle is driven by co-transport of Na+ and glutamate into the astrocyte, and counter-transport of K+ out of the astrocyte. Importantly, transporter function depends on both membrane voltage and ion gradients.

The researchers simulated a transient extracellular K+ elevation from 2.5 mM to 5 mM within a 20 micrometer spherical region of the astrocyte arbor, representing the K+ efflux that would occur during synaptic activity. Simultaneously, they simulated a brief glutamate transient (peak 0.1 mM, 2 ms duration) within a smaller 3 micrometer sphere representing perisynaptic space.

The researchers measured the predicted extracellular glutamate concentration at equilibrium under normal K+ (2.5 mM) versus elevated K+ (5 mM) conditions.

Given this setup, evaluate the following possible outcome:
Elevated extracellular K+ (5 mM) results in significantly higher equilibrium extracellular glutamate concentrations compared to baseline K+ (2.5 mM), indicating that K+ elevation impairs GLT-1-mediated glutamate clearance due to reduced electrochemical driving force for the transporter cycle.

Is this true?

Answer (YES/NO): NO